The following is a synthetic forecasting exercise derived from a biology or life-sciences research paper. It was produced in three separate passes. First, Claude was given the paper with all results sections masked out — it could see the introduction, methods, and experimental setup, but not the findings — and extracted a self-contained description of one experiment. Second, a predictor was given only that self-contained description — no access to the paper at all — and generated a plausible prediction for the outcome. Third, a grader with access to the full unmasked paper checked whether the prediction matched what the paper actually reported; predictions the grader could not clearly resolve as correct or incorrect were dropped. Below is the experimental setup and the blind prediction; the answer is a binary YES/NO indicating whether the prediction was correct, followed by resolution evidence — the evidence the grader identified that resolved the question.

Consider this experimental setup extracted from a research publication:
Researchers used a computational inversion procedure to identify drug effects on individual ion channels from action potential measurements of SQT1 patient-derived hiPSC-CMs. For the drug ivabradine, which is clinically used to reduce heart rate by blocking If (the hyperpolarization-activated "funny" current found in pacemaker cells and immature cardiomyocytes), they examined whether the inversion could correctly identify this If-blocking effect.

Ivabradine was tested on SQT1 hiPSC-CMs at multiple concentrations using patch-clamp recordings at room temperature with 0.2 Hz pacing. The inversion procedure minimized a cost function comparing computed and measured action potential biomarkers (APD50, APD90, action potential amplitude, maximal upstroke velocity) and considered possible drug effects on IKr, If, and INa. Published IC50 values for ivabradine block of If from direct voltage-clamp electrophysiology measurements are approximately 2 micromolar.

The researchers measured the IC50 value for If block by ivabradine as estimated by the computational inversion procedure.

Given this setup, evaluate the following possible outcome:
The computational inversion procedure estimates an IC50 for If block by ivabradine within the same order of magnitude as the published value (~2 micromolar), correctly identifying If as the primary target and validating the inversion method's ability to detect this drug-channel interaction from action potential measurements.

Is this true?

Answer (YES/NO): NO